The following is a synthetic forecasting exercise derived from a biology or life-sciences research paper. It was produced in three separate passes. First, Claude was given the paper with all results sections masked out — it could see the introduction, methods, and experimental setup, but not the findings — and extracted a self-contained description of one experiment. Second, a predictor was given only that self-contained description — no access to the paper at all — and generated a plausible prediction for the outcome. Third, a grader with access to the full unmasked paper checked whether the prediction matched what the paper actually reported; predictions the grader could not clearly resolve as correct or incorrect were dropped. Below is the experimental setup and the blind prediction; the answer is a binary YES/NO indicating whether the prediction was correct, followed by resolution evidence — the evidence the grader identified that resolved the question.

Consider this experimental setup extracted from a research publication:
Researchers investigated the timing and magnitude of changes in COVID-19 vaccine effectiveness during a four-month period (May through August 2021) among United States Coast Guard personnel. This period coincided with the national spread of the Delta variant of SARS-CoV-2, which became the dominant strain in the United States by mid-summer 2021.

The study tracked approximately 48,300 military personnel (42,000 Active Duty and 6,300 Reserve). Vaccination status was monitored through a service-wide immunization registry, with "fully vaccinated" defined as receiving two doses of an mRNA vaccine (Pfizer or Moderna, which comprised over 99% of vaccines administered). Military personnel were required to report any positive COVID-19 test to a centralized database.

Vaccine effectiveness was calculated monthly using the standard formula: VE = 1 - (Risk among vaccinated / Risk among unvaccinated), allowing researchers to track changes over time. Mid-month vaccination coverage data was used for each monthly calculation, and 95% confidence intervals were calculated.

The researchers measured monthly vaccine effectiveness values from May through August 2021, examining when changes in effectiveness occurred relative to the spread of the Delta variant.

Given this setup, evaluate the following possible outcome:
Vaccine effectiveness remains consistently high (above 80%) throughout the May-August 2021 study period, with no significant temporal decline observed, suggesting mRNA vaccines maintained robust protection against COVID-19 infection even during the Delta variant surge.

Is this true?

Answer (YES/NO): NO